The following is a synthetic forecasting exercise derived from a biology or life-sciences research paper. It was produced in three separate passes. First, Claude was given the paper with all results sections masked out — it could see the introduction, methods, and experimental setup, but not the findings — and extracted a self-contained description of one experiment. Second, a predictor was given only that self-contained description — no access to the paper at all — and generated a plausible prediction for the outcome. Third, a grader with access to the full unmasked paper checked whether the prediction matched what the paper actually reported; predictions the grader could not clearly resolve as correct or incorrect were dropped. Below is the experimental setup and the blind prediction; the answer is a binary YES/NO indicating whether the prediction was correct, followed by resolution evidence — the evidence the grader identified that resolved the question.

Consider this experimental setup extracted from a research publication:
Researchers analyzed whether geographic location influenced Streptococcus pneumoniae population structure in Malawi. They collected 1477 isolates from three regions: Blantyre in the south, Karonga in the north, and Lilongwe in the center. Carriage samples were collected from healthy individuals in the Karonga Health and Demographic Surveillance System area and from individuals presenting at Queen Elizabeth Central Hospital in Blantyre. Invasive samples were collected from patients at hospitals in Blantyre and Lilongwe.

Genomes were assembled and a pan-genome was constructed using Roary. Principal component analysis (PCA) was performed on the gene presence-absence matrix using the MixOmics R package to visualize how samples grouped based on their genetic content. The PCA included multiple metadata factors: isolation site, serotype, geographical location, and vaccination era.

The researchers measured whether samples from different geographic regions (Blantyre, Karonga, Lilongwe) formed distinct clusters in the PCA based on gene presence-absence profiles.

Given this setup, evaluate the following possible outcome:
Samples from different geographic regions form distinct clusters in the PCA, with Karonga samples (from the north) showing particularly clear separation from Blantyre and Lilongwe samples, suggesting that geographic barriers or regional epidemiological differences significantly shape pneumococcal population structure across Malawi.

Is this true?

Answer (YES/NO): NO